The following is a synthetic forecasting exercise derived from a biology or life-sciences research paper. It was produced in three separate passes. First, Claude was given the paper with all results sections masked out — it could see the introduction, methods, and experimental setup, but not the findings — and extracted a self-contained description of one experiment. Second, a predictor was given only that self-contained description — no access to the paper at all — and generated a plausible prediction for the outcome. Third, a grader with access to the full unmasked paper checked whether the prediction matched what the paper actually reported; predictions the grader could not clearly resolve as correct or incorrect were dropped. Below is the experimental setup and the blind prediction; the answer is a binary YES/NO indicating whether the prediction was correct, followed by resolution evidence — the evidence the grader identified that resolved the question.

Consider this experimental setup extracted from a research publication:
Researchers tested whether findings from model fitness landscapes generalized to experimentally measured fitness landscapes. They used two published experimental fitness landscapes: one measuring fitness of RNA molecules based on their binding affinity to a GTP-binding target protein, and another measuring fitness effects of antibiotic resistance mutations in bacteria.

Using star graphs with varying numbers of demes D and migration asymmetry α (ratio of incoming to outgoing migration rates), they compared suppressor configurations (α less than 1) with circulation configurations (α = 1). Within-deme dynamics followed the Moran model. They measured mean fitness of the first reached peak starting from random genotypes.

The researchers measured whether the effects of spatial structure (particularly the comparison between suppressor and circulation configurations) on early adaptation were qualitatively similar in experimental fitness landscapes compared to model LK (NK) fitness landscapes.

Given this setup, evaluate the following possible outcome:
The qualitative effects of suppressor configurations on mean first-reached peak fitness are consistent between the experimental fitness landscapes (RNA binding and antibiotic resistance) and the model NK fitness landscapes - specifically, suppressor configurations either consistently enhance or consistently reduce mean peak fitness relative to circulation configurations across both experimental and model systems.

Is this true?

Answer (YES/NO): YES